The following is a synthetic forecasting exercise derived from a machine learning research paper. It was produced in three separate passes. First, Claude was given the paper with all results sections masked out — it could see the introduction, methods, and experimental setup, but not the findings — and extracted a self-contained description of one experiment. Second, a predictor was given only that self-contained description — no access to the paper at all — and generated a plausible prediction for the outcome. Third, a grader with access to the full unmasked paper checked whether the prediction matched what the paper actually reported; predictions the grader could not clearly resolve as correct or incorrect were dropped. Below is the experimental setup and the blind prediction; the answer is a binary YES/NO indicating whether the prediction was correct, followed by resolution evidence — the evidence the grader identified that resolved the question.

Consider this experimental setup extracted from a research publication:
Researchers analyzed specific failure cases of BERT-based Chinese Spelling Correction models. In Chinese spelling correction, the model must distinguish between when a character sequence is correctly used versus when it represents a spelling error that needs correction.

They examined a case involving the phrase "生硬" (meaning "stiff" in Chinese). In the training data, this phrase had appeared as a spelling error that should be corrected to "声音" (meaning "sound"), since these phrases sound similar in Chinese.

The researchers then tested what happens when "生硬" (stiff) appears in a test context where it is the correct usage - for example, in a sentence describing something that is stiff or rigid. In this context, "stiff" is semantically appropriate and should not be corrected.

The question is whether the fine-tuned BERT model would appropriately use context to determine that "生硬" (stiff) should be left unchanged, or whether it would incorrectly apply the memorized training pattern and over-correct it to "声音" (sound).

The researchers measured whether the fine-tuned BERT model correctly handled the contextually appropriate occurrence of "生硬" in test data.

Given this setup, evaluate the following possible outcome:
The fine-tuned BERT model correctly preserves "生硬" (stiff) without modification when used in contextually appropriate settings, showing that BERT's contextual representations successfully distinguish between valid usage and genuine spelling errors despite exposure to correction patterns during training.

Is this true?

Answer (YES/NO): NO